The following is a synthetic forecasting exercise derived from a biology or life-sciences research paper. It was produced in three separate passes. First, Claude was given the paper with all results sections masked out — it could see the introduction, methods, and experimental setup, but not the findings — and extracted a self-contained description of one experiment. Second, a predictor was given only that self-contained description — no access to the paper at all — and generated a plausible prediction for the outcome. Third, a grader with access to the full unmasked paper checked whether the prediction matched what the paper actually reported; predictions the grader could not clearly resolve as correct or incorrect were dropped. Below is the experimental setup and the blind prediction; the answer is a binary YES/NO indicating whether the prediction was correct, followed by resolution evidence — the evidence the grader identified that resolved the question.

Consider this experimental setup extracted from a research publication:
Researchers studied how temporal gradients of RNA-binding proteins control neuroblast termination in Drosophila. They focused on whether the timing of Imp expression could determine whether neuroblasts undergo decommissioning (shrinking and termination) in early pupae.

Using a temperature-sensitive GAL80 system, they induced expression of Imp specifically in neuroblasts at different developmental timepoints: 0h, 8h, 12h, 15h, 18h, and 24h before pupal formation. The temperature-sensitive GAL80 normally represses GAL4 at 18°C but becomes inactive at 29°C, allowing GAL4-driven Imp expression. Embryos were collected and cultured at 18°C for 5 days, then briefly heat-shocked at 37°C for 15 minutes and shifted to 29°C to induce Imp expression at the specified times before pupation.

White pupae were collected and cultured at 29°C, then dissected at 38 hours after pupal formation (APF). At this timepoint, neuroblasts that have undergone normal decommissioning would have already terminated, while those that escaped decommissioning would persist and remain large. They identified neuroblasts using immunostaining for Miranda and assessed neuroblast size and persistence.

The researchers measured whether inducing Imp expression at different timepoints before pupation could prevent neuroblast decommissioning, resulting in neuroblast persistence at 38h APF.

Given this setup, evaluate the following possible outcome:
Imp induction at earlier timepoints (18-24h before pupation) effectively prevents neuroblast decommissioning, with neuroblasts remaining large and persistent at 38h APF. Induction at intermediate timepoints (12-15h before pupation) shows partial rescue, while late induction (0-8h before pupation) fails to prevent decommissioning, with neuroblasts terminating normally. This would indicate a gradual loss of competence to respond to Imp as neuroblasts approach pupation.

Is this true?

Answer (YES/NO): NO